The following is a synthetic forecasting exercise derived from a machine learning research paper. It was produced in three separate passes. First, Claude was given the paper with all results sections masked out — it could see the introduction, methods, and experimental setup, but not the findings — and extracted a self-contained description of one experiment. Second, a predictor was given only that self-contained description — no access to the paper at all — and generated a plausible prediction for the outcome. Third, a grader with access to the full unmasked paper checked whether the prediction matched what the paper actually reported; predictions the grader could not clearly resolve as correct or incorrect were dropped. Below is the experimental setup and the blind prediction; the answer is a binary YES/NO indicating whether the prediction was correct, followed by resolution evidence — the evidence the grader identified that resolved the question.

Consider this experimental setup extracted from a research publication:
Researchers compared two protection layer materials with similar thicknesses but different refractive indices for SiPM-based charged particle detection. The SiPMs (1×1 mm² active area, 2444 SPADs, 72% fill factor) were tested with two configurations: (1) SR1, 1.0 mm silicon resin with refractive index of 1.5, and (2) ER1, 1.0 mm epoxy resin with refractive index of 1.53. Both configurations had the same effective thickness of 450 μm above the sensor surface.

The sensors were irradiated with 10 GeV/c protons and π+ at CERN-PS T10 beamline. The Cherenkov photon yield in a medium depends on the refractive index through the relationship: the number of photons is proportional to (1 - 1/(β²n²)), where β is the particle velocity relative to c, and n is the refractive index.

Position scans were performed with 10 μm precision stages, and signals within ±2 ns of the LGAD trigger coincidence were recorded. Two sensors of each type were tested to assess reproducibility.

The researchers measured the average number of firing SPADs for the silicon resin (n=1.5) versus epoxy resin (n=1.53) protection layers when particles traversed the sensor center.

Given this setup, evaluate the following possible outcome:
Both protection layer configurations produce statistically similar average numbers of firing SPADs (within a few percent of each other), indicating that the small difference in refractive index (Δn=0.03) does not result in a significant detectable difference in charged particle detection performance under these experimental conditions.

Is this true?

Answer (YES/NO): YES